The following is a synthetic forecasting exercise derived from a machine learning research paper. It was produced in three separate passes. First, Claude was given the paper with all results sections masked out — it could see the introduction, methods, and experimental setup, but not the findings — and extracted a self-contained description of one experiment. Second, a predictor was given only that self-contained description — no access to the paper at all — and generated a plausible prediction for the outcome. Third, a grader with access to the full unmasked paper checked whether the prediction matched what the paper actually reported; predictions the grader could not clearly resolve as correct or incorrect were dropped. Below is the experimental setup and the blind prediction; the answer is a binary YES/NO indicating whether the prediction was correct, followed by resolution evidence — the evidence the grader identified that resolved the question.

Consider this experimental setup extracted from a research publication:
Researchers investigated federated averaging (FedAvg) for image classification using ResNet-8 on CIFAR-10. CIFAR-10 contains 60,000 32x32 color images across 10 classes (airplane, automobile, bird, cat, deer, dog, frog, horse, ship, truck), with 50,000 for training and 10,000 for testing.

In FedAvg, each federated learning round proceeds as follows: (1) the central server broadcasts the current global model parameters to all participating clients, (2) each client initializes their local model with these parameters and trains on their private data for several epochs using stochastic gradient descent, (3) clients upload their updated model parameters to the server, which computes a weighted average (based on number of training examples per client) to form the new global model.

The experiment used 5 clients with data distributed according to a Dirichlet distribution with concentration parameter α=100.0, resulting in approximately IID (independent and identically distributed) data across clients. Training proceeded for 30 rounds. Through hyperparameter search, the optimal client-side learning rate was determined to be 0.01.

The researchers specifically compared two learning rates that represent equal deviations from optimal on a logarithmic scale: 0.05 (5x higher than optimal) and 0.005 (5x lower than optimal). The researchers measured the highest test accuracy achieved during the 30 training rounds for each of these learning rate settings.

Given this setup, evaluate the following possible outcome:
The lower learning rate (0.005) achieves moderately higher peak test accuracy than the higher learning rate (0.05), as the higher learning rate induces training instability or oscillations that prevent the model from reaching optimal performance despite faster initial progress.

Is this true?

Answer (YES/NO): NO